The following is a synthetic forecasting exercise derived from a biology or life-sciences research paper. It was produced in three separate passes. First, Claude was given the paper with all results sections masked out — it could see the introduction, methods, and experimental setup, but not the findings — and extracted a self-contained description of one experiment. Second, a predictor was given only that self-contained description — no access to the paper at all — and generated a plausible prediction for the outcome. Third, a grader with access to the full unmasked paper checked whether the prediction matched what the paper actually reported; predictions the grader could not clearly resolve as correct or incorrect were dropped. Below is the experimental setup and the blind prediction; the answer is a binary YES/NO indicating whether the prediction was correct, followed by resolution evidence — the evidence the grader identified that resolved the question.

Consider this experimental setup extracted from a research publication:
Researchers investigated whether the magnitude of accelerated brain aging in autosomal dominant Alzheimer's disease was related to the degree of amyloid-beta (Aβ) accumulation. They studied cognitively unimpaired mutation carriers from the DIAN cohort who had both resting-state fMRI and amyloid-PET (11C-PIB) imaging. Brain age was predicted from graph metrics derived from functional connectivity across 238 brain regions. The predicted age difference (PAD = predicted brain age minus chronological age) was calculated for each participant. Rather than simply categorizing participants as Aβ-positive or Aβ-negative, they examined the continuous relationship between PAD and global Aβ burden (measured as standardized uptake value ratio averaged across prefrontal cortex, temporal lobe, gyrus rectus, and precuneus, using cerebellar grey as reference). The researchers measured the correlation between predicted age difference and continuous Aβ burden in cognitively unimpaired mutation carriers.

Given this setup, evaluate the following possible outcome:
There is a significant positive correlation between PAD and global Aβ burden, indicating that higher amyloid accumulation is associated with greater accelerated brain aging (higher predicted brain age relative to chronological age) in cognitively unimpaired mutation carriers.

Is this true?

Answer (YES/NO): NO